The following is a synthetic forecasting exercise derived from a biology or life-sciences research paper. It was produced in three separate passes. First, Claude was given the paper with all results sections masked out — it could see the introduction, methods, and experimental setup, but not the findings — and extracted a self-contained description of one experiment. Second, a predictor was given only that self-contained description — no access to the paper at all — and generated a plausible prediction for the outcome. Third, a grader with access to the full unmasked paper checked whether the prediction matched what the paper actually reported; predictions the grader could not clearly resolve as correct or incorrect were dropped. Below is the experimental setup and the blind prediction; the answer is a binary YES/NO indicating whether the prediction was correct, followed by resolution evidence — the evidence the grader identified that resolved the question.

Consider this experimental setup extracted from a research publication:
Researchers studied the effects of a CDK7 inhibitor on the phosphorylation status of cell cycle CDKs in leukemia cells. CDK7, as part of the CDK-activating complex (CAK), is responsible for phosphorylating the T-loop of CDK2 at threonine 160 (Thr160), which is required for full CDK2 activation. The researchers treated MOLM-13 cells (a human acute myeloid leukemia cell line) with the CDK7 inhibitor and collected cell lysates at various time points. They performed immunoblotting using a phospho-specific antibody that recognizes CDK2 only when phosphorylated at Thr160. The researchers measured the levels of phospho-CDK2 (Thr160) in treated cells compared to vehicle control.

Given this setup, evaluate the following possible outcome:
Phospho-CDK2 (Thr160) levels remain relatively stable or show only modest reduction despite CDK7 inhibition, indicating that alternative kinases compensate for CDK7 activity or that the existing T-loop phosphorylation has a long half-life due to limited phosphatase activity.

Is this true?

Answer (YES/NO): NO